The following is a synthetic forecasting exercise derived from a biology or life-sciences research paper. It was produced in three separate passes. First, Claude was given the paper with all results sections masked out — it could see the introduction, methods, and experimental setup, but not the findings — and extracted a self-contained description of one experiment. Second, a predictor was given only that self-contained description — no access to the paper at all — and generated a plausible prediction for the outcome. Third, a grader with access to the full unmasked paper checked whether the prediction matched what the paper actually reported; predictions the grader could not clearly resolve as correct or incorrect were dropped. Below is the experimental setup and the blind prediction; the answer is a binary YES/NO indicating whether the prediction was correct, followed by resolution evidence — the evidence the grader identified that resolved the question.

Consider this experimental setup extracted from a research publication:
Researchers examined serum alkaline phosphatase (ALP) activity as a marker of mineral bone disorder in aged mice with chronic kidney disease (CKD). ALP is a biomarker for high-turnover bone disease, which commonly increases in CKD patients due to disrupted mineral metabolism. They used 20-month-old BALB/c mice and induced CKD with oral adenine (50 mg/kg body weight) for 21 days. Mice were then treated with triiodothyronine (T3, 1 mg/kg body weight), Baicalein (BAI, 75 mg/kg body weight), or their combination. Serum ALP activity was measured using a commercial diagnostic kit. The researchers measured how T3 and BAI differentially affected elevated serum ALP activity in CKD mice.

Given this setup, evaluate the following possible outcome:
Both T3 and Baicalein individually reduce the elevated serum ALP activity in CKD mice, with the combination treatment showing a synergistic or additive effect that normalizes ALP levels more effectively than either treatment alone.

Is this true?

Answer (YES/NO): NO